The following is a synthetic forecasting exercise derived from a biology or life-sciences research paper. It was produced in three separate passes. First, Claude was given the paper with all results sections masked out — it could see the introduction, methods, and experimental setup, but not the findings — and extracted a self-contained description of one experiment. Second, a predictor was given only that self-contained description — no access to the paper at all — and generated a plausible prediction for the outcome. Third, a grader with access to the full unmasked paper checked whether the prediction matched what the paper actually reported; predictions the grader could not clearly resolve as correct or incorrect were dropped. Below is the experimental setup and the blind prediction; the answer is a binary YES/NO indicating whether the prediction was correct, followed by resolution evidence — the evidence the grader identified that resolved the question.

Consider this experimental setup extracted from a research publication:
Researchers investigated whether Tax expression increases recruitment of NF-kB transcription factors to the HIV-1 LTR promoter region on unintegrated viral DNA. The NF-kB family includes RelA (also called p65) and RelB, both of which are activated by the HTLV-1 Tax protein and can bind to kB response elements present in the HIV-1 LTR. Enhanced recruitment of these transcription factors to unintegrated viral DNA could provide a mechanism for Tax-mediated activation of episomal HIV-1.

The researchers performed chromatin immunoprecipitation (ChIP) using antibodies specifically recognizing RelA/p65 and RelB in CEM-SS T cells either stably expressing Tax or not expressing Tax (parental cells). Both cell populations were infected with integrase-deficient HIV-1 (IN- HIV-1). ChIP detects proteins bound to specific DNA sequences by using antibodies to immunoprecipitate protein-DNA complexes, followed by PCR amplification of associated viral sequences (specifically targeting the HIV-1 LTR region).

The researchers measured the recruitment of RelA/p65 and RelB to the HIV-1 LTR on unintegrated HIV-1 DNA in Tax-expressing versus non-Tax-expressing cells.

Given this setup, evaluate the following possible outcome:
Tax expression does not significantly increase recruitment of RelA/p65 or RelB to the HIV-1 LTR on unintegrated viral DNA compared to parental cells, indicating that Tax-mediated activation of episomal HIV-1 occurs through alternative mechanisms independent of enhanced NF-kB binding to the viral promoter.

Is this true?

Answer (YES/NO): NO